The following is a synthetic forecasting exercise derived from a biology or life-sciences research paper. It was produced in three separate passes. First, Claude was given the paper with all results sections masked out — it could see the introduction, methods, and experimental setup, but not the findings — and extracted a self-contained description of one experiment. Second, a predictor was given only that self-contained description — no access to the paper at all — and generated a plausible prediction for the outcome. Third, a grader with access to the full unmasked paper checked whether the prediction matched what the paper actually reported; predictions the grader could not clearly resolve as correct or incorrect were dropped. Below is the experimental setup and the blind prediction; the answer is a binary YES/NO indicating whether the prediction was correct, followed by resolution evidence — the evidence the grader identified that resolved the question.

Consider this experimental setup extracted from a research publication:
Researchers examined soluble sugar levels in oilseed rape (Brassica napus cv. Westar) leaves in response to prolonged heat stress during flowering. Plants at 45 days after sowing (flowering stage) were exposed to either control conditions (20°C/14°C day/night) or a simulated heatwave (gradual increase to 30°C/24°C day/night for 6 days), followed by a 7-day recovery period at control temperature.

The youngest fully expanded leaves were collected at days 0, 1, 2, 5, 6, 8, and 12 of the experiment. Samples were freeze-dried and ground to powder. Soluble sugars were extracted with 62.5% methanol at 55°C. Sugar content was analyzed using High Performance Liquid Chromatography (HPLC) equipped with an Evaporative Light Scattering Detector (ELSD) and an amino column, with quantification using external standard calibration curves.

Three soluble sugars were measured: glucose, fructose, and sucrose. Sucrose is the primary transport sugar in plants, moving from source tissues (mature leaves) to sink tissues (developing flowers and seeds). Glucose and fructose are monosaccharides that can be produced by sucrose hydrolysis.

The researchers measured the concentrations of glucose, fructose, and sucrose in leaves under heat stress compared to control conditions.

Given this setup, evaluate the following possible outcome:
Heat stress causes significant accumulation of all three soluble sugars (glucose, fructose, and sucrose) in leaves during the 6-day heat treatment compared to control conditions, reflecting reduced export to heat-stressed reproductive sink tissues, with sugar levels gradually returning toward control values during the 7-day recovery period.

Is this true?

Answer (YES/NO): NO